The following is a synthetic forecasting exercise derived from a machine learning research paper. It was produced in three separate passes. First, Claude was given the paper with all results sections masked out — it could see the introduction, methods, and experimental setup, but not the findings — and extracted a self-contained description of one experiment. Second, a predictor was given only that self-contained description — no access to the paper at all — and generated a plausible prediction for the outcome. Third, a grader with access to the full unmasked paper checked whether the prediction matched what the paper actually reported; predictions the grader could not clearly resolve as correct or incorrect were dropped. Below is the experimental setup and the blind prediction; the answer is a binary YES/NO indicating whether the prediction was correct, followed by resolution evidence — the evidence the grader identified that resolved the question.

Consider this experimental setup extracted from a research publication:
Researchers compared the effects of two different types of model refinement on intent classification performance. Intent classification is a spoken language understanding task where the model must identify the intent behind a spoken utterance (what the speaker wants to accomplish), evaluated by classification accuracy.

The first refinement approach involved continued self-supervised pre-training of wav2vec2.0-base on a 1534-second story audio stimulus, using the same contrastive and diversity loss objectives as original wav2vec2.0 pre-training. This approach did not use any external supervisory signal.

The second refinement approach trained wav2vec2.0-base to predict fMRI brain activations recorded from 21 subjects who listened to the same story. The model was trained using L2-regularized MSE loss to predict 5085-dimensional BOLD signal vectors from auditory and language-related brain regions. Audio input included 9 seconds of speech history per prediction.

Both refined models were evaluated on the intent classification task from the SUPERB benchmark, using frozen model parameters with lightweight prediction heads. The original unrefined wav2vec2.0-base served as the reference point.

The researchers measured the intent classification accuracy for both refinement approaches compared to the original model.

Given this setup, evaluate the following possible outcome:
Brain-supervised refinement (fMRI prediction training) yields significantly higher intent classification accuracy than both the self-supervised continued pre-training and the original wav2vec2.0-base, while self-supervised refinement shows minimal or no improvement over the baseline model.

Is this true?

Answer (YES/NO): NO